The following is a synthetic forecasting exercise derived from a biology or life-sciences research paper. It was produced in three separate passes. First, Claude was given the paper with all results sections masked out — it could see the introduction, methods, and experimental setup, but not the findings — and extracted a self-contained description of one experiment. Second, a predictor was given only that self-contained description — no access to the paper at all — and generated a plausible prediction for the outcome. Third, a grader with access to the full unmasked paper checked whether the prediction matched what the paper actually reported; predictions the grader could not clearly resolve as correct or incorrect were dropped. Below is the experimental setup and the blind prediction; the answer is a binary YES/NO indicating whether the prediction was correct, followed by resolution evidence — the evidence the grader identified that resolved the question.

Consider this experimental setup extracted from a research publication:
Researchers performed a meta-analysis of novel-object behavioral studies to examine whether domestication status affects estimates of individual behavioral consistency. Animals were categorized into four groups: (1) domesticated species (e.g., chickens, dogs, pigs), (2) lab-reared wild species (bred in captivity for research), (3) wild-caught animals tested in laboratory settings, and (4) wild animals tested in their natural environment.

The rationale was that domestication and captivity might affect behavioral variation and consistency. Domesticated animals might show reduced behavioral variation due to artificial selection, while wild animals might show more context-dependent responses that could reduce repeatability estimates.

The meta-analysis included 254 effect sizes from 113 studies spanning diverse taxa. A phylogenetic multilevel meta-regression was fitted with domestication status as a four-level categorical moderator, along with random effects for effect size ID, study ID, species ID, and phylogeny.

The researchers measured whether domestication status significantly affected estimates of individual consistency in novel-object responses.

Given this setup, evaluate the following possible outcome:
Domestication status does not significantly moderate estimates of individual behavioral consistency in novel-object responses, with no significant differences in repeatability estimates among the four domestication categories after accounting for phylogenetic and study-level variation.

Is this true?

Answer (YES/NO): YES